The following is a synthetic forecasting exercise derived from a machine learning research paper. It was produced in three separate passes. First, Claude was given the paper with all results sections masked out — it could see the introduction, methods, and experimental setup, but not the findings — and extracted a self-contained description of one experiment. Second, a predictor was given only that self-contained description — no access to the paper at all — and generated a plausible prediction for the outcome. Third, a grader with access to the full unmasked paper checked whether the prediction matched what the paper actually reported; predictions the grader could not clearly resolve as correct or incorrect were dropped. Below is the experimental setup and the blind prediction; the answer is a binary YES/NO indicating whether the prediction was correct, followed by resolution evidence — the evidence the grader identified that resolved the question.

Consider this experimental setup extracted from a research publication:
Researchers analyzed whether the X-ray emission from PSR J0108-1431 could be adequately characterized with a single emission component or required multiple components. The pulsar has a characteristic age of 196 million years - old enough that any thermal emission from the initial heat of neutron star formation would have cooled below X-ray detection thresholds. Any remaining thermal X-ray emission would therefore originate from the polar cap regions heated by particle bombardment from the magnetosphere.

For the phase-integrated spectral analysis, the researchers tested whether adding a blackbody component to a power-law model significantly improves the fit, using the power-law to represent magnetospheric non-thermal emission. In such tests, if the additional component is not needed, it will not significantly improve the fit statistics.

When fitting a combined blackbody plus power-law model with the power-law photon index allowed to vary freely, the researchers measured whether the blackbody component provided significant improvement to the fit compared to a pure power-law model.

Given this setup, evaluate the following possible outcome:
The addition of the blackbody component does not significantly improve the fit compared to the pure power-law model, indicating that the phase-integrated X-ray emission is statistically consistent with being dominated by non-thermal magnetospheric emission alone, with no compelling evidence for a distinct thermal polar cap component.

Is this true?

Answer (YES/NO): YES